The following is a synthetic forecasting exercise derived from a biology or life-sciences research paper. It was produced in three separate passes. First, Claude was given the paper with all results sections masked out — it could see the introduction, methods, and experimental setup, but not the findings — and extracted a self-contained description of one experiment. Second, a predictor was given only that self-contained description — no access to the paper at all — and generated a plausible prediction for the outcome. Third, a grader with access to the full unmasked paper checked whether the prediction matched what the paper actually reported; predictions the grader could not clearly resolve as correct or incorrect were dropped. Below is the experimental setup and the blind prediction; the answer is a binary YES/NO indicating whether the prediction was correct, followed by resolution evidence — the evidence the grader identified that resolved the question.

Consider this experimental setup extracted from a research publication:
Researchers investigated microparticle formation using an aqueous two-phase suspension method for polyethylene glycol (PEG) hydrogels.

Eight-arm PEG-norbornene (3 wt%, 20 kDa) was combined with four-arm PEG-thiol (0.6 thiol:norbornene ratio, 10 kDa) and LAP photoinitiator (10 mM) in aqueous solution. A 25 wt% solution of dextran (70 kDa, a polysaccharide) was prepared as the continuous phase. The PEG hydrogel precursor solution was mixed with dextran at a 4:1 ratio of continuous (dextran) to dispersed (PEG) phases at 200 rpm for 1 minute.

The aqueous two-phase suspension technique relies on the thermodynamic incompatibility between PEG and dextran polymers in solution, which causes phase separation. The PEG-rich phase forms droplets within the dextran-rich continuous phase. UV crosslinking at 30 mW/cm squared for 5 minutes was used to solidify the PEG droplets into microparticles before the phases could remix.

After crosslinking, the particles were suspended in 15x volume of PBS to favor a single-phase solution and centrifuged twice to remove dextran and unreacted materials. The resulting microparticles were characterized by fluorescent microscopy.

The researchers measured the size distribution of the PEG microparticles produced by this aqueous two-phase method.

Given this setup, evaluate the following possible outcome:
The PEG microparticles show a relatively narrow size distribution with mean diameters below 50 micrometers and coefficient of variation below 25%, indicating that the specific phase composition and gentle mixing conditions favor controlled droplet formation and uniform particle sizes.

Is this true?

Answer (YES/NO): NO